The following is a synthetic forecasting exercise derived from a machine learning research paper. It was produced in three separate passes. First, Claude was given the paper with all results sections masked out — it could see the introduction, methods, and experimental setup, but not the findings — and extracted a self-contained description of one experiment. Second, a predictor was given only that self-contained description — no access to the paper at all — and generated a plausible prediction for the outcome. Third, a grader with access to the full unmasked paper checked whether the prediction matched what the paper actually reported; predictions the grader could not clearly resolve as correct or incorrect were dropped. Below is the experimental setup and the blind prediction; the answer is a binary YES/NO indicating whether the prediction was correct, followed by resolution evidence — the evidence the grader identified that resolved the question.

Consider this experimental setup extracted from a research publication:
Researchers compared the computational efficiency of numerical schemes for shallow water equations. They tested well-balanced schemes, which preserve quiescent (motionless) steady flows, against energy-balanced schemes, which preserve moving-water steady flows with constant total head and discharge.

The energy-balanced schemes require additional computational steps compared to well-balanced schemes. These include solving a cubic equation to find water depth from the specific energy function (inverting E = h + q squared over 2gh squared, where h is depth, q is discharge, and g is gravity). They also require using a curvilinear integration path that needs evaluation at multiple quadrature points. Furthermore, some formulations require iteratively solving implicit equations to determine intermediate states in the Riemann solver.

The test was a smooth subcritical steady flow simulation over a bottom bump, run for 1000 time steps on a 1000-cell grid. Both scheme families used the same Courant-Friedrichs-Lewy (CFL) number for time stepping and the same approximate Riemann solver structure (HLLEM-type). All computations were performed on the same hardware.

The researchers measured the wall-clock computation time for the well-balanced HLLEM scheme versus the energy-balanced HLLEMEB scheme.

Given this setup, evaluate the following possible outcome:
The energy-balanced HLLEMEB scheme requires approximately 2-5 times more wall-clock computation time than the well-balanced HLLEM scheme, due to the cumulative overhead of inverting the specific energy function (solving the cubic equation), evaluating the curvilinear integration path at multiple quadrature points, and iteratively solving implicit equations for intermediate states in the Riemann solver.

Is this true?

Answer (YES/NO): YES